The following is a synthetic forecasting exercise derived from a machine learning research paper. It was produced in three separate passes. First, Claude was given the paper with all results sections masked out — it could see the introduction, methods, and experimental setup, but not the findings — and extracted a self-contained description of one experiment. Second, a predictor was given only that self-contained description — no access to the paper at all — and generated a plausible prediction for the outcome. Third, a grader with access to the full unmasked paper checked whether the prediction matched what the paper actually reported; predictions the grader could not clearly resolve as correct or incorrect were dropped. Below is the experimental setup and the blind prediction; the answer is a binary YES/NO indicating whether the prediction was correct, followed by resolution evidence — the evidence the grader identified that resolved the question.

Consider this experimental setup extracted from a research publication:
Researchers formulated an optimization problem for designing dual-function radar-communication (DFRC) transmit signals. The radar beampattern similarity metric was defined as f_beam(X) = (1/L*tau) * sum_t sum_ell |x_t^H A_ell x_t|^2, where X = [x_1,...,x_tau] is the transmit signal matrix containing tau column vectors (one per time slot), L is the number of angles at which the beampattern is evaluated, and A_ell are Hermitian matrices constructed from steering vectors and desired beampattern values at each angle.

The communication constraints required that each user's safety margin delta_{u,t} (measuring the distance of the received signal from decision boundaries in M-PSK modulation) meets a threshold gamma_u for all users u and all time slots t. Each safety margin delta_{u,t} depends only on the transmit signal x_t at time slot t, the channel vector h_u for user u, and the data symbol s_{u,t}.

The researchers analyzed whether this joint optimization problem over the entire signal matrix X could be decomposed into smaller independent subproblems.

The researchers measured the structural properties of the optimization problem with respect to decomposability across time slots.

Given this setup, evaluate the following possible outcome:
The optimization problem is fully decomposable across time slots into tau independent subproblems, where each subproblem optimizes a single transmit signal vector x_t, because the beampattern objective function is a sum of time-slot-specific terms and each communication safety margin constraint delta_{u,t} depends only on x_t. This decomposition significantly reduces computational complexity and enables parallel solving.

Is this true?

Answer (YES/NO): YES